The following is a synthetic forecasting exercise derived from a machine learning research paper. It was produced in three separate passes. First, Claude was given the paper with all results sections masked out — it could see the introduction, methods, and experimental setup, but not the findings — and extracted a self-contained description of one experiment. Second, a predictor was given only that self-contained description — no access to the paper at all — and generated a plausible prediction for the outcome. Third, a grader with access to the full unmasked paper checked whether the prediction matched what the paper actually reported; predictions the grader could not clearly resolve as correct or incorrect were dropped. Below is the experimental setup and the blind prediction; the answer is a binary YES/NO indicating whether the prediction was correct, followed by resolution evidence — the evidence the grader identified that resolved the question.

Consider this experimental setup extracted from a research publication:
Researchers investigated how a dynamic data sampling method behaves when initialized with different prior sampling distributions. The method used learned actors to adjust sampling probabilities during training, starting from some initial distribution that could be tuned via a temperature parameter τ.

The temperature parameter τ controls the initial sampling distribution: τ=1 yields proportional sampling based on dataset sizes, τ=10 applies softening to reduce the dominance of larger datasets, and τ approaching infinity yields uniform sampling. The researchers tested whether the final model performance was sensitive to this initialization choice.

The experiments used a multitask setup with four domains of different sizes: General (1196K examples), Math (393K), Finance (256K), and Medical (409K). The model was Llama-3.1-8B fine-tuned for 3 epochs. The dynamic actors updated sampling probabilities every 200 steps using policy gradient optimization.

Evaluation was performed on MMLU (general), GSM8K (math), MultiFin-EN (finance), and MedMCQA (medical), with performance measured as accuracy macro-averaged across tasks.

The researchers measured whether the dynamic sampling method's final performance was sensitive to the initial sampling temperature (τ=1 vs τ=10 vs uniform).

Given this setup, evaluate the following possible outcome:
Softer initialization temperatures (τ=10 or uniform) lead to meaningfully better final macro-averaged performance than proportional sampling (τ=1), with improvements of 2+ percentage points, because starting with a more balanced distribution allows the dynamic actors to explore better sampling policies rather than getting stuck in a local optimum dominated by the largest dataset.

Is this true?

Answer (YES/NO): NO